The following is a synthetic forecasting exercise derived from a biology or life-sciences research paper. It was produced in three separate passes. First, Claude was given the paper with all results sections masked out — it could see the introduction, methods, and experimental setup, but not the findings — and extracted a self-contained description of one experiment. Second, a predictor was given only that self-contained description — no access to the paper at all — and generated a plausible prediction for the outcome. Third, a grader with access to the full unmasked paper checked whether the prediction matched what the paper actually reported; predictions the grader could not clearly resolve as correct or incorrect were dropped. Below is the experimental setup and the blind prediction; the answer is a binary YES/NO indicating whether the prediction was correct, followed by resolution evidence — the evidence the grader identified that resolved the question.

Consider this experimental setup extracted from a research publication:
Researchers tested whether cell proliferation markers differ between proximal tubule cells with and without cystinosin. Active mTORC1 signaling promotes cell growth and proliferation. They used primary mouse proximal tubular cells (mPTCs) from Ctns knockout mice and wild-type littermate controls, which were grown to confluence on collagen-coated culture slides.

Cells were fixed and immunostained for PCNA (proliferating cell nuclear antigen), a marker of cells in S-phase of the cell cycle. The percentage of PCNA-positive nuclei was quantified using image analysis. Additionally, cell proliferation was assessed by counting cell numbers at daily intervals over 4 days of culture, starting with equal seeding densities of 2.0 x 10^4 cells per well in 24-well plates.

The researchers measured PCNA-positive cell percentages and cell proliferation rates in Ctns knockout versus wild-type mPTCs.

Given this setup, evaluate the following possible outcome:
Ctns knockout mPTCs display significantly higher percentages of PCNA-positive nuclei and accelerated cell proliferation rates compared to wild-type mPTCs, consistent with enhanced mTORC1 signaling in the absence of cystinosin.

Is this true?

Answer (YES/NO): YES